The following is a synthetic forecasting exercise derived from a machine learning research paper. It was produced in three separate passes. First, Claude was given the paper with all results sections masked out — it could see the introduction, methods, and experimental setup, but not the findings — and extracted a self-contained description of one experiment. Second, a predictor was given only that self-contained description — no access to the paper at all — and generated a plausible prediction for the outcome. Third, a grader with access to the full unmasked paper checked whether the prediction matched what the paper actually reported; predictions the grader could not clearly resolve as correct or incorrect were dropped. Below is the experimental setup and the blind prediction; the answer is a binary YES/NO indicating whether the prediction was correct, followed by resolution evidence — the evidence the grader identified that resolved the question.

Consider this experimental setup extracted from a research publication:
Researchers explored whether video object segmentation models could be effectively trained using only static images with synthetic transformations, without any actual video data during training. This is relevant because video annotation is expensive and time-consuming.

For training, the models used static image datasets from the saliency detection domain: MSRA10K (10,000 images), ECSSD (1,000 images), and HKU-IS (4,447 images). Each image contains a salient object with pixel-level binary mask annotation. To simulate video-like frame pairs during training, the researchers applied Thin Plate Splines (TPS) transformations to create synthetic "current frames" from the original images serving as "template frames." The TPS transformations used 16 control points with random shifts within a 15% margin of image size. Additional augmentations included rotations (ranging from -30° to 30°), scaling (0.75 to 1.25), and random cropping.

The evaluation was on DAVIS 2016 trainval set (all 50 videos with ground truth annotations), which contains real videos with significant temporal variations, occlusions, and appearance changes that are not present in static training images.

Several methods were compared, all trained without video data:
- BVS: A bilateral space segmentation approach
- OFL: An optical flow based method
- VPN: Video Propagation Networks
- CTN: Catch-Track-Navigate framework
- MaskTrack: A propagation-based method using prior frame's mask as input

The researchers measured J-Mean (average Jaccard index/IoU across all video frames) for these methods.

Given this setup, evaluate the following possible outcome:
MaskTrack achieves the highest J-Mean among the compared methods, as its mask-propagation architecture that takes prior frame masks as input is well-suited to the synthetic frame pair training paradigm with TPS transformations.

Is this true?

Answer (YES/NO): YES